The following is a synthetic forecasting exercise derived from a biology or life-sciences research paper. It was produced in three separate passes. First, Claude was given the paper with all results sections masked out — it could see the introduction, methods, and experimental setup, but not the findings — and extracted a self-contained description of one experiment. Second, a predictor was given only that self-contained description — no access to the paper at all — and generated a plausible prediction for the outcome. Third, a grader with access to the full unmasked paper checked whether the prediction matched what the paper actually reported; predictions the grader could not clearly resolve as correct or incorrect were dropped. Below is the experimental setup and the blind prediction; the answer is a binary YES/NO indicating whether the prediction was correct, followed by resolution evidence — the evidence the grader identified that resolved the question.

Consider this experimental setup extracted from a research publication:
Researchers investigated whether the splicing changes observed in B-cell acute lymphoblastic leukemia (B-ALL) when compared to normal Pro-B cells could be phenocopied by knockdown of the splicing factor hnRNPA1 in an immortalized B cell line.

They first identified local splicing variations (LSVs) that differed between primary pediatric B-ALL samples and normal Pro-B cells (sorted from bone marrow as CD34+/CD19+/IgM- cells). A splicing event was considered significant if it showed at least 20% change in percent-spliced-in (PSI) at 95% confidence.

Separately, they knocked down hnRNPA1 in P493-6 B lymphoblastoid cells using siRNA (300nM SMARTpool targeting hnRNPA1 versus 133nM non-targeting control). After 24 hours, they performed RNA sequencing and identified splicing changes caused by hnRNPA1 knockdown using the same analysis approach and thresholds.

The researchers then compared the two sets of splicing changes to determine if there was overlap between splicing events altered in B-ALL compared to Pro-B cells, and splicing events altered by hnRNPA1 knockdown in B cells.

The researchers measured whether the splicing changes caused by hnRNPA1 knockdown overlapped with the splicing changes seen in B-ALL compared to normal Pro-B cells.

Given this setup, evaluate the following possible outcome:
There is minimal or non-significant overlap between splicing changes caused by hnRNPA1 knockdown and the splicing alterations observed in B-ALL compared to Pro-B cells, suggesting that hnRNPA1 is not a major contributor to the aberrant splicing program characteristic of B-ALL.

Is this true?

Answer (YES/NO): NO